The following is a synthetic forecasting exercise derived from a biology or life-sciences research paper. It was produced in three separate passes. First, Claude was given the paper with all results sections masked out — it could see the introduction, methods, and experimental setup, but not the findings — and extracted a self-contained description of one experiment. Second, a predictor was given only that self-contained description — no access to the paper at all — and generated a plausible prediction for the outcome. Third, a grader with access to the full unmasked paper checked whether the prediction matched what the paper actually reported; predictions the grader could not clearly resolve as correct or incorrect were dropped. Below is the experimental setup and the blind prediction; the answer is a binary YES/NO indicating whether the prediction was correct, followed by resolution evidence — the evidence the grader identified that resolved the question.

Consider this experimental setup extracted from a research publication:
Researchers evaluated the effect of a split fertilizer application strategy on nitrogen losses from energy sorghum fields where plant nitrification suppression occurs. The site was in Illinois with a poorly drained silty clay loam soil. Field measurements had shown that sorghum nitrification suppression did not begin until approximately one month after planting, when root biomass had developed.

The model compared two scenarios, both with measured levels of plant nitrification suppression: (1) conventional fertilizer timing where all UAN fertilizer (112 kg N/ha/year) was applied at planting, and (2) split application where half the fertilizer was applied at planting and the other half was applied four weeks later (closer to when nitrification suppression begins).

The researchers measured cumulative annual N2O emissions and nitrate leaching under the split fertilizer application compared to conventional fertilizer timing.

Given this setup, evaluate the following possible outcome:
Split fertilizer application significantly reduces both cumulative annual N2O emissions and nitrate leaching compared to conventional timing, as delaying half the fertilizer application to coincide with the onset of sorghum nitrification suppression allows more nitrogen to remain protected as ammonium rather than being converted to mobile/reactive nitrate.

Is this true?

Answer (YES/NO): NO